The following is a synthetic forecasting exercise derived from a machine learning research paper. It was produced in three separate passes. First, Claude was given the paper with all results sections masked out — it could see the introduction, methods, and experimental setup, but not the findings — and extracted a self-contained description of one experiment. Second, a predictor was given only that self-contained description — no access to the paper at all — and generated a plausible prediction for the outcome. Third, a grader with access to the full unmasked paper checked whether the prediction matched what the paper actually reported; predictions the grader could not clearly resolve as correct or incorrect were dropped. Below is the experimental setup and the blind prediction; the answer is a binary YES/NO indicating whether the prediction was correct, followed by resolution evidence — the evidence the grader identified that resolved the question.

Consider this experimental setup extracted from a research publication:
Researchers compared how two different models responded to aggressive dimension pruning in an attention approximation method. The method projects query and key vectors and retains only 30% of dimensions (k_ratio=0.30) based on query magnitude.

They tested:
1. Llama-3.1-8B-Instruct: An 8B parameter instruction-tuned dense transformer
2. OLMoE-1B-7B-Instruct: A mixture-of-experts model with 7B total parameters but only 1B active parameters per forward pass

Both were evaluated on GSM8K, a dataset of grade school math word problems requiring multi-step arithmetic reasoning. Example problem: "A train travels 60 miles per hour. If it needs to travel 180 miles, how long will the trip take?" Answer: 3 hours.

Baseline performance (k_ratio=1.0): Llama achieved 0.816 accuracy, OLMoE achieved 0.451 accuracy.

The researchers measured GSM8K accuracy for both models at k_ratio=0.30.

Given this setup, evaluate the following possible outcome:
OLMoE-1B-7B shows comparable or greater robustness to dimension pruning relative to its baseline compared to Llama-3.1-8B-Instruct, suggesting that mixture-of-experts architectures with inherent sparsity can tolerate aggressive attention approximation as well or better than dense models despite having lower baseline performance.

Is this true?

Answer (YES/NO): YES